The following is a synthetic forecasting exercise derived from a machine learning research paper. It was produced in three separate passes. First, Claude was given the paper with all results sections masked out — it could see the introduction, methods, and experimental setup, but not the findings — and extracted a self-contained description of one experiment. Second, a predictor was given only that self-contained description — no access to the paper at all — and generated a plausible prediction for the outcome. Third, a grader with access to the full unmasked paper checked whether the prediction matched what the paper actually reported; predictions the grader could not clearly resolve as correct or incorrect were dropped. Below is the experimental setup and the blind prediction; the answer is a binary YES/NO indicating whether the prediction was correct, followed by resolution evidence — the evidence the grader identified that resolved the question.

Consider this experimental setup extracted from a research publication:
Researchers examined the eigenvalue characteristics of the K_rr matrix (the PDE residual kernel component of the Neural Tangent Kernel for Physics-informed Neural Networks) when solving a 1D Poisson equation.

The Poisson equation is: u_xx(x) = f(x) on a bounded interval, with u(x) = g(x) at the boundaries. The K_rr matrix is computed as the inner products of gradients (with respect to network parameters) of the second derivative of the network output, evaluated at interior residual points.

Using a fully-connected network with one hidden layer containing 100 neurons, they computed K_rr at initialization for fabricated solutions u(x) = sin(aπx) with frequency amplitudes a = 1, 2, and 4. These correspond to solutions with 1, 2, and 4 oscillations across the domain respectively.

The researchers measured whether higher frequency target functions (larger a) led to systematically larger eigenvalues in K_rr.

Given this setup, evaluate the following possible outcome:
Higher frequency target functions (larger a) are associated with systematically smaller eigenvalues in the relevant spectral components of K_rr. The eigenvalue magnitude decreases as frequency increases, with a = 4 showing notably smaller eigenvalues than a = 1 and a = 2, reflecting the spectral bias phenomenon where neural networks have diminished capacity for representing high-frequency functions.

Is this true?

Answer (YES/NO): NO